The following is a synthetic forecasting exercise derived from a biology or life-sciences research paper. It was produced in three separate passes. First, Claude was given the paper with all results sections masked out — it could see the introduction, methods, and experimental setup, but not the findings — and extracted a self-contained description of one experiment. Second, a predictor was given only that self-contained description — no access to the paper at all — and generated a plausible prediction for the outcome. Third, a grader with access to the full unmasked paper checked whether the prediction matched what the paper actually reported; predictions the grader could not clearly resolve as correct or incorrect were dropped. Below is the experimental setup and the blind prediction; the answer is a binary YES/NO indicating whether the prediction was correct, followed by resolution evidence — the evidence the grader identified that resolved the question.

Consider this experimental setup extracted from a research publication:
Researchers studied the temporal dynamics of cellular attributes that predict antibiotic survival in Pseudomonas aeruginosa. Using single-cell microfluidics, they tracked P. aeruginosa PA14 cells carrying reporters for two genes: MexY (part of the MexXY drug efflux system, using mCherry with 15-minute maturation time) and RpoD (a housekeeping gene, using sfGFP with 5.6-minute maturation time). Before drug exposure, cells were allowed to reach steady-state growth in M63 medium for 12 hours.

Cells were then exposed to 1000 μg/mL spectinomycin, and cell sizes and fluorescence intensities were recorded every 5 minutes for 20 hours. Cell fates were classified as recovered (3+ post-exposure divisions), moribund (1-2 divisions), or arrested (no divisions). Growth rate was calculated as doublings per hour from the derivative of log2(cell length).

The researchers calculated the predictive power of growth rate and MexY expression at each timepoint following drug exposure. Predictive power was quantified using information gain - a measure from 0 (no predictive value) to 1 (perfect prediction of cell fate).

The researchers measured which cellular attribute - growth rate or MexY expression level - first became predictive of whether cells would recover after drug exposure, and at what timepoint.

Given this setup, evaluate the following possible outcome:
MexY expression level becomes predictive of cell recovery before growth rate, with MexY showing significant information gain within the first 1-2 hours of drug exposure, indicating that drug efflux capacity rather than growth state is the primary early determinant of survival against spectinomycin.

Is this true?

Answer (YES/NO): NO